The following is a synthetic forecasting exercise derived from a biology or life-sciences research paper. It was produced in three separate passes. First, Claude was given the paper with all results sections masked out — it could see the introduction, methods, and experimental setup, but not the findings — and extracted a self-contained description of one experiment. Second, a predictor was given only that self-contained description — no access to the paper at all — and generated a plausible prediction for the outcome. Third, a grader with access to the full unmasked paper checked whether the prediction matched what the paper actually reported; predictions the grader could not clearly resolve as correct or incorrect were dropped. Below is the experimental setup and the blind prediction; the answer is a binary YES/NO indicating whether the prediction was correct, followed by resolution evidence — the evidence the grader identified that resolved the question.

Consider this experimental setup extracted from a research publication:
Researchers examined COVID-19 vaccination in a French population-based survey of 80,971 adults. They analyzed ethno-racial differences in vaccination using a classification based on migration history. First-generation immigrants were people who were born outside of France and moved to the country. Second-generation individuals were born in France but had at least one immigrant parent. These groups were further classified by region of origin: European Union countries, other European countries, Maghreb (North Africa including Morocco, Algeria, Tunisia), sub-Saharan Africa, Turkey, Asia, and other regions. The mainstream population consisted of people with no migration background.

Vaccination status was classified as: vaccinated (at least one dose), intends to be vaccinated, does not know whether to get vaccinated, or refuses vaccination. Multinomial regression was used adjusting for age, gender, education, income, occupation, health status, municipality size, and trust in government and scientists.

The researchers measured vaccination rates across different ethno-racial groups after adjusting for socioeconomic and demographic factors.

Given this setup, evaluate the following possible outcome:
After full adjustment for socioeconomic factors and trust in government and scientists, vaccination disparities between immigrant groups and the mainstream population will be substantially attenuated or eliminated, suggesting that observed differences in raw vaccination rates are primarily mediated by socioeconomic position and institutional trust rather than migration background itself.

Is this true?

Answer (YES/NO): NO